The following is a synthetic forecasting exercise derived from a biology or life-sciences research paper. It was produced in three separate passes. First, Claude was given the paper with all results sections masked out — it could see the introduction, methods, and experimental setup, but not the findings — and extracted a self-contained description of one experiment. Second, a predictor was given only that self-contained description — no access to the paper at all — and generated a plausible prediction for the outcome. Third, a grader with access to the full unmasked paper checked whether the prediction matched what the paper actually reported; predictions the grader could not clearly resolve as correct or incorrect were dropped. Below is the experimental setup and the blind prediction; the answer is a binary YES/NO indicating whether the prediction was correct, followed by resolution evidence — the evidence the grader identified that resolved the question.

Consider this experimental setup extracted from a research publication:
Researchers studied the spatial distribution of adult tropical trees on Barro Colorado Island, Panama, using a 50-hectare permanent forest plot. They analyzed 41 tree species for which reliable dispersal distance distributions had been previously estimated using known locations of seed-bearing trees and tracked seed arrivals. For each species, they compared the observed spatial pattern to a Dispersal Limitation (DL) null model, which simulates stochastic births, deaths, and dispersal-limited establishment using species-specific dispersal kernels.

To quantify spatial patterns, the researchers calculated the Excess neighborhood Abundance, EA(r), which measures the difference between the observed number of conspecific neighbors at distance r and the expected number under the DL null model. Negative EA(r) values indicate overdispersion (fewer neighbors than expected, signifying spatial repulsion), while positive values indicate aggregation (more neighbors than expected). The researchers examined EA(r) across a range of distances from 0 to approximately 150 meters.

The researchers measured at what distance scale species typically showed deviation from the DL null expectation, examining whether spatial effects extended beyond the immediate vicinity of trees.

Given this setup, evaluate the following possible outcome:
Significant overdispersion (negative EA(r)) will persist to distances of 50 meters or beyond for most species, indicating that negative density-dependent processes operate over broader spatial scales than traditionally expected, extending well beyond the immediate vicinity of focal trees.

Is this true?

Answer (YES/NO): YES